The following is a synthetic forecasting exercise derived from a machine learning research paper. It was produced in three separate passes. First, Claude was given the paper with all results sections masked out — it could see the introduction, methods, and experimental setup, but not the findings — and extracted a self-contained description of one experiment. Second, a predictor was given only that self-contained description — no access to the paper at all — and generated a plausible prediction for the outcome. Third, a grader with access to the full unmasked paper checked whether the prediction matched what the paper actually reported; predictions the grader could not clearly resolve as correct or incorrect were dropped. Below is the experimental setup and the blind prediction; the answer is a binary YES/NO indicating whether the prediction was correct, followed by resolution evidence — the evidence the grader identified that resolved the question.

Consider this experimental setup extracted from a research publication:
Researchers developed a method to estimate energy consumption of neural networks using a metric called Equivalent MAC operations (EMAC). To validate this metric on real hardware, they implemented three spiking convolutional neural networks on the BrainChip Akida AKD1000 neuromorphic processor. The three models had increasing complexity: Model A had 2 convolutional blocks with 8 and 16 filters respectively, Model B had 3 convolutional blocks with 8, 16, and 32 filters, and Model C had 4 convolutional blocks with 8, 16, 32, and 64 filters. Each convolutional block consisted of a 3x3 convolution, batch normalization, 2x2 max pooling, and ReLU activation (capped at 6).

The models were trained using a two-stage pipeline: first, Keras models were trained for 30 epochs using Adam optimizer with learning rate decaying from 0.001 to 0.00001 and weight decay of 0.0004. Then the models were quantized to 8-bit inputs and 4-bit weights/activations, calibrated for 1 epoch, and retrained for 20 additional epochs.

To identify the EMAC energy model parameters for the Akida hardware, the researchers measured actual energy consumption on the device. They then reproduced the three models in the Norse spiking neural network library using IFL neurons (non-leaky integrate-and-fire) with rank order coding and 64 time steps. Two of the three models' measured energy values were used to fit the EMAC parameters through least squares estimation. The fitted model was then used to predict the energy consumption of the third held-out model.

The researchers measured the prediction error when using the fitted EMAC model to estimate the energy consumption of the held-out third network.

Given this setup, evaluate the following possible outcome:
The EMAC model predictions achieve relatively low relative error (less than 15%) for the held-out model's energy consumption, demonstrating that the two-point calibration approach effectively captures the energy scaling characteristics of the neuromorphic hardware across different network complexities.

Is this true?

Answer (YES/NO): YES